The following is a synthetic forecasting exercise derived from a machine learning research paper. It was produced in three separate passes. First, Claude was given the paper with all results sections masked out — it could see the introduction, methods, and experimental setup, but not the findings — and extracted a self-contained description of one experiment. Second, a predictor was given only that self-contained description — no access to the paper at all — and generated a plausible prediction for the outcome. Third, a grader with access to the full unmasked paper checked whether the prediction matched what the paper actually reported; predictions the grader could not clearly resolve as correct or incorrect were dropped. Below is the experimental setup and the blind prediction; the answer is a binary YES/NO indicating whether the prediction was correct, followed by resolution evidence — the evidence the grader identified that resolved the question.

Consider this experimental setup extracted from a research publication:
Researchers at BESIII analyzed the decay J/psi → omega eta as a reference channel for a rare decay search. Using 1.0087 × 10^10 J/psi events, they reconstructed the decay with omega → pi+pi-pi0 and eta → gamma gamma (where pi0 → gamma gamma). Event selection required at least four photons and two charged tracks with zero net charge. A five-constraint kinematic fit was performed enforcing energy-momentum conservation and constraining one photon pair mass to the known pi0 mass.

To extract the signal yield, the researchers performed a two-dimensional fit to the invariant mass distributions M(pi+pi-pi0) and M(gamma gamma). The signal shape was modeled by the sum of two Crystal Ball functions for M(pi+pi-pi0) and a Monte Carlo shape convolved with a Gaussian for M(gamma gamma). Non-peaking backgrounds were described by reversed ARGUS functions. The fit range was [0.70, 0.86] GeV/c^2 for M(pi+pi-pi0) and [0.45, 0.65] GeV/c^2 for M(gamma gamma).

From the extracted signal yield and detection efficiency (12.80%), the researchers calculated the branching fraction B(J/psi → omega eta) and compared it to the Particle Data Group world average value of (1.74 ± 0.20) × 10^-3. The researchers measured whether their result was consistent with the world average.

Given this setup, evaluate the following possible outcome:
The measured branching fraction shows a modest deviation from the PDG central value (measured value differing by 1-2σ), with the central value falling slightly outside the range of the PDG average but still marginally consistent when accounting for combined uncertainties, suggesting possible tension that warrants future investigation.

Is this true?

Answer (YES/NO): NO